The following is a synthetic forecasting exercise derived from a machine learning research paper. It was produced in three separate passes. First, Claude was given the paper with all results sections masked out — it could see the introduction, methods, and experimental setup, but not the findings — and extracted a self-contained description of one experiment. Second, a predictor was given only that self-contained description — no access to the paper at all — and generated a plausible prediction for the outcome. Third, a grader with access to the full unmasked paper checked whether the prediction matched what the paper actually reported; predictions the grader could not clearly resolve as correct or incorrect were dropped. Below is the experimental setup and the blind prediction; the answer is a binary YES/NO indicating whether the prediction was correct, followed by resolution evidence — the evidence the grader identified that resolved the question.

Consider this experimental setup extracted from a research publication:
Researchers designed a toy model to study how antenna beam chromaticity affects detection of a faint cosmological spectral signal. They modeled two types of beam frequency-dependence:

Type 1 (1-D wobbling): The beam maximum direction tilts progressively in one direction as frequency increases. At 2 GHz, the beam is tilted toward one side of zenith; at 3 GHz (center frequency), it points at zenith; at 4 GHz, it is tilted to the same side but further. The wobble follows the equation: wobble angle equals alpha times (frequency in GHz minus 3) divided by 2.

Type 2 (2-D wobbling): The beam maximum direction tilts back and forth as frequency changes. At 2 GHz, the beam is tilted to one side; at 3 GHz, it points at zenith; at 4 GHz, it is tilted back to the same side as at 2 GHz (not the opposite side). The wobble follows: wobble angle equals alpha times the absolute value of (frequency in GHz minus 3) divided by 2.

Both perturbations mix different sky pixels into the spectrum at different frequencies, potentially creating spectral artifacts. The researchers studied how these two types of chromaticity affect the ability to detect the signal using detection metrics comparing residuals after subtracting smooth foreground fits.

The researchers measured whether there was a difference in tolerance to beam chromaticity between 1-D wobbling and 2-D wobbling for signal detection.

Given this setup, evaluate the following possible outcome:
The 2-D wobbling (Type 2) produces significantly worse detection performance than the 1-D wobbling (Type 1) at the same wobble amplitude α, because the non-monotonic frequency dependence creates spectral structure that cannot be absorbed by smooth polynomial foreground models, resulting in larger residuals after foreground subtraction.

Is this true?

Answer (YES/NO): YES